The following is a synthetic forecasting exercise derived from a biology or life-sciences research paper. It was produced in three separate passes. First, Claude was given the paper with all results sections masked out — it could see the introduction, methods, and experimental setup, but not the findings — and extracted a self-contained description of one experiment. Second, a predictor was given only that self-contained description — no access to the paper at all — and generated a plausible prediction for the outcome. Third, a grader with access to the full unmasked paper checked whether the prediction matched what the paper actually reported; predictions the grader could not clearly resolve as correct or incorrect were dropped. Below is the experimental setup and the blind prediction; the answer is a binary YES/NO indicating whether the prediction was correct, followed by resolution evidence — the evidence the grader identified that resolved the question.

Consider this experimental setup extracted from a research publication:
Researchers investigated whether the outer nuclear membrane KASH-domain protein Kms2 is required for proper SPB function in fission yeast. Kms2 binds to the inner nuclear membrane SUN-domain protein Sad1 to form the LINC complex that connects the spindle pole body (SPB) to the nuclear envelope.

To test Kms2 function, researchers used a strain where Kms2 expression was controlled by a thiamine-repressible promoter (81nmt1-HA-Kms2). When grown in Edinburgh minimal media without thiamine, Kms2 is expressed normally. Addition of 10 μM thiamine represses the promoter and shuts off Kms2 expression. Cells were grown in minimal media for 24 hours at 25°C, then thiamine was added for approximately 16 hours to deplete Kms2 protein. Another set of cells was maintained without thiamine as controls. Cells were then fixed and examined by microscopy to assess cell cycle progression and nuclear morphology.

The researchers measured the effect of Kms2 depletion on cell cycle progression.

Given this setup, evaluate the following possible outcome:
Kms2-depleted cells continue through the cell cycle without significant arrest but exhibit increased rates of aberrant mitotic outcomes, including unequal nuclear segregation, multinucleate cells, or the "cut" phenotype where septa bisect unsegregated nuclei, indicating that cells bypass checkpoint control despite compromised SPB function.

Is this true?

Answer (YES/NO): NO